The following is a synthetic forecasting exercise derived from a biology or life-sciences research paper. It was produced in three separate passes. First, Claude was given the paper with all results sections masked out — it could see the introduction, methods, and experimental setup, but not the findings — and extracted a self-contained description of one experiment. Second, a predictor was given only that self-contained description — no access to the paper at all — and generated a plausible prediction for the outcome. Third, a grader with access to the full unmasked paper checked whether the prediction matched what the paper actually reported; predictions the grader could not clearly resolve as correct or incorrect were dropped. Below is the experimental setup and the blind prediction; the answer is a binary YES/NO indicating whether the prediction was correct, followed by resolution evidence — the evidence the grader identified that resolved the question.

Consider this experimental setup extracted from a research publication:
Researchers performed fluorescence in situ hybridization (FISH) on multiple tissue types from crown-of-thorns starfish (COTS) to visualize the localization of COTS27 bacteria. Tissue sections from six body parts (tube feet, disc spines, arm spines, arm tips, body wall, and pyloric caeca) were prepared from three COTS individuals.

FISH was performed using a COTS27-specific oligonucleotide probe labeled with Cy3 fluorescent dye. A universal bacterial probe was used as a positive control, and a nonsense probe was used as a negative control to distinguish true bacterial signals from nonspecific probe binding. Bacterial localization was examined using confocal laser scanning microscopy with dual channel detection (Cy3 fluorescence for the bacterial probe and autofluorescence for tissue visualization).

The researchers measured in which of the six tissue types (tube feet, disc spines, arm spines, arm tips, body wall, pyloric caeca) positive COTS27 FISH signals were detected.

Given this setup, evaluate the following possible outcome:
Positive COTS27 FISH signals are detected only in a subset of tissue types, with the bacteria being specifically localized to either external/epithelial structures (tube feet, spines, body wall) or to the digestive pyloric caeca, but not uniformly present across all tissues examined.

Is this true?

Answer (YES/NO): YES